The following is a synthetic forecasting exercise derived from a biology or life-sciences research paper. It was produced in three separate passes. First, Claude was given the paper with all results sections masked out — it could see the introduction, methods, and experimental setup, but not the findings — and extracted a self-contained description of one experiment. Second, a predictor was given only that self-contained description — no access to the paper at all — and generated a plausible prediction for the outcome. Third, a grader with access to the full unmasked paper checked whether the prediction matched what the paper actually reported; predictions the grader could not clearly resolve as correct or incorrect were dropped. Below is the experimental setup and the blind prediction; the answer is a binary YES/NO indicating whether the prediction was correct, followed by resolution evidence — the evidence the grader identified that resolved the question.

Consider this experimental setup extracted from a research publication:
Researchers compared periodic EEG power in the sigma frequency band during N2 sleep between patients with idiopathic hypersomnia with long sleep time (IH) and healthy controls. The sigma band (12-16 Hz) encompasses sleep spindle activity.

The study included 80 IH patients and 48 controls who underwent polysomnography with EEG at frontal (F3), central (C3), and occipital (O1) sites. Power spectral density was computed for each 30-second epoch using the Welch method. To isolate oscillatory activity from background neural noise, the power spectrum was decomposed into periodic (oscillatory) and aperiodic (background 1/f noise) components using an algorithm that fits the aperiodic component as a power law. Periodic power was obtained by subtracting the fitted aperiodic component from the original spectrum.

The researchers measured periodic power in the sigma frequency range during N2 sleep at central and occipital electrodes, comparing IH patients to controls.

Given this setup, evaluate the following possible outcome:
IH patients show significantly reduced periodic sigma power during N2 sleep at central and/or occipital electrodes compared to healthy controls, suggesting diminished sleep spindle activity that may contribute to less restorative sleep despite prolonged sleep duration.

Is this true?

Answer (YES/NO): NO